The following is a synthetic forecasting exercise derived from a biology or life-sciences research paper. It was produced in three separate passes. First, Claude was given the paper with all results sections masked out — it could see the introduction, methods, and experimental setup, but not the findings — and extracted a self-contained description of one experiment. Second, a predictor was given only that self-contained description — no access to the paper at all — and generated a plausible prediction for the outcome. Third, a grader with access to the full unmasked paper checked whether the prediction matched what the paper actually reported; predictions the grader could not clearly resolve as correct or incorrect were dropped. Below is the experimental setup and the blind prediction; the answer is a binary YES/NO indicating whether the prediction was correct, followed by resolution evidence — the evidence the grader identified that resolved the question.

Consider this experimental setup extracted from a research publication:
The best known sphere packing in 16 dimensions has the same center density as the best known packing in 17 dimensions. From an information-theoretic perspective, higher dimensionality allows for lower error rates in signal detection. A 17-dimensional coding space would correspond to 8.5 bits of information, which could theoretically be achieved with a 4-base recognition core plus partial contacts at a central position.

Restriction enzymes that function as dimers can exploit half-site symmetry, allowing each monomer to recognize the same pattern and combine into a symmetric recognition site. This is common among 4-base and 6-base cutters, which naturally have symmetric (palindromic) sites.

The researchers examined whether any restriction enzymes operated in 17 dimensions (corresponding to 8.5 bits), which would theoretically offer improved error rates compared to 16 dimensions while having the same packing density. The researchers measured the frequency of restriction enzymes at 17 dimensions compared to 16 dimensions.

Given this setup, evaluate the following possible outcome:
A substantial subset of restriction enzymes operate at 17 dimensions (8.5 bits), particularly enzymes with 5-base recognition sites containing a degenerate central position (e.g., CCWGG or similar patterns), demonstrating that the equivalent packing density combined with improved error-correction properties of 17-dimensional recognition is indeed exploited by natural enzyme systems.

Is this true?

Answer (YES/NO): NO